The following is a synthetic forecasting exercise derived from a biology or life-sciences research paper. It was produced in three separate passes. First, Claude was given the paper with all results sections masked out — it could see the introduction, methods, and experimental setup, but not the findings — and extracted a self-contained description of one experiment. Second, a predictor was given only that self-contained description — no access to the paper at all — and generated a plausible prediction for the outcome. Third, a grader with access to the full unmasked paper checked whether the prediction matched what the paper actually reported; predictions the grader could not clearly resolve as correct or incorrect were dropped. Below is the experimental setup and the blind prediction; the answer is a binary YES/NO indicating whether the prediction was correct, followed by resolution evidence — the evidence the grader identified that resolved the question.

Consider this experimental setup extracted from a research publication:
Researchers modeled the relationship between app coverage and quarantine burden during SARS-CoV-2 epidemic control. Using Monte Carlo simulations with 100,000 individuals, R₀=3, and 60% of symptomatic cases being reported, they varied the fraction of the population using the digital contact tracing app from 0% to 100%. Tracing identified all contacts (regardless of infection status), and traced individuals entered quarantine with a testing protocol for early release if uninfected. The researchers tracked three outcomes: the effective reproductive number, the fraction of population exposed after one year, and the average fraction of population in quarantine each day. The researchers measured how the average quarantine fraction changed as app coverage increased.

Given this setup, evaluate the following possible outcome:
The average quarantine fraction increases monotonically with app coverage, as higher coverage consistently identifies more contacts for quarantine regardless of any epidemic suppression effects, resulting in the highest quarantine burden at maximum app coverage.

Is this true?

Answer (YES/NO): NO